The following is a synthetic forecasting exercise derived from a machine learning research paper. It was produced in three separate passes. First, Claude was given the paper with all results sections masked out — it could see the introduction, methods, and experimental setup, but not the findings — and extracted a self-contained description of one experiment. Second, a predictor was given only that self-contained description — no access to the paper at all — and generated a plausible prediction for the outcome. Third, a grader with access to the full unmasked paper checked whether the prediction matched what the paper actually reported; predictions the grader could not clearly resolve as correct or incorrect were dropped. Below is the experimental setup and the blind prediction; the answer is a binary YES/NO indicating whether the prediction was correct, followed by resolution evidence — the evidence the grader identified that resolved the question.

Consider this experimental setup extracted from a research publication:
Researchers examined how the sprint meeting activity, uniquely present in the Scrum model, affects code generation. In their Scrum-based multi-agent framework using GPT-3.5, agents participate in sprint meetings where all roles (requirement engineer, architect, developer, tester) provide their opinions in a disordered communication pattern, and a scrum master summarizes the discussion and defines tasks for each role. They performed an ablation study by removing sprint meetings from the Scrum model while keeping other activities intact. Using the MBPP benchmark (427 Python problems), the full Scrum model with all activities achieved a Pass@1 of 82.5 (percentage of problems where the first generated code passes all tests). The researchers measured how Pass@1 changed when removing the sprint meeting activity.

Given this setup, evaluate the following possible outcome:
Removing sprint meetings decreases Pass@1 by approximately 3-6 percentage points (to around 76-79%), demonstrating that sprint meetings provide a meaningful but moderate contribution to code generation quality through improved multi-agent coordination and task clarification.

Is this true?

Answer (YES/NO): YES